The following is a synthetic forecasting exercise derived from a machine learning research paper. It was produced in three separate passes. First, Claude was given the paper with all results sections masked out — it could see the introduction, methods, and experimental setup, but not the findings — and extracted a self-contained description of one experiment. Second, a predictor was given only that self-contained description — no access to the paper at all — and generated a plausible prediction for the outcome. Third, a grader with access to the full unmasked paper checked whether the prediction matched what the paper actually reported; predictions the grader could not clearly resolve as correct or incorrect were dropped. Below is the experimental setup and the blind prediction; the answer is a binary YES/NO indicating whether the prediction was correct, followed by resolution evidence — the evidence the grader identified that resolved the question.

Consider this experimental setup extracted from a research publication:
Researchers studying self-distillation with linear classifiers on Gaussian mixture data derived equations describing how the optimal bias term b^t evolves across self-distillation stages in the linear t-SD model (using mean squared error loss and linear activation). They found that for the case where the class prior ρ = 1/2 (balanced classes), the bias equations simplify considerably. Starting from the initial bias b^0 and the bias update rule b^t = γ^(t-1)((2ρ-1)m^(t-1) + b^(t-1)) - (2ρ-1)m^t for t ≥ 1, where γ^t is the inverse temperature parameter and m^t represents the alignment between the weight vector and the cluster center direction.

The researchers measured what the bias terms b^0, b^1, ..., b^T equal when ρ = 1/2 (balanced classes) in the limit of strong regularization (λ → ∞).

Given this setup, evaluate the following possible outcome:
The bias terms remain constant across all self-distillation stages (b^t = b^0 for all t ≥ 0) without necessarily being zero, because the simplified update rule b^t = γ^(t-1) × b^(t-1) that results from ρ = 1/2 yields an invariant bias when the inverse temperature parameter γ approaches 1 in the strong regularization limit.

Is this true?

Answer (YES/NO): NO